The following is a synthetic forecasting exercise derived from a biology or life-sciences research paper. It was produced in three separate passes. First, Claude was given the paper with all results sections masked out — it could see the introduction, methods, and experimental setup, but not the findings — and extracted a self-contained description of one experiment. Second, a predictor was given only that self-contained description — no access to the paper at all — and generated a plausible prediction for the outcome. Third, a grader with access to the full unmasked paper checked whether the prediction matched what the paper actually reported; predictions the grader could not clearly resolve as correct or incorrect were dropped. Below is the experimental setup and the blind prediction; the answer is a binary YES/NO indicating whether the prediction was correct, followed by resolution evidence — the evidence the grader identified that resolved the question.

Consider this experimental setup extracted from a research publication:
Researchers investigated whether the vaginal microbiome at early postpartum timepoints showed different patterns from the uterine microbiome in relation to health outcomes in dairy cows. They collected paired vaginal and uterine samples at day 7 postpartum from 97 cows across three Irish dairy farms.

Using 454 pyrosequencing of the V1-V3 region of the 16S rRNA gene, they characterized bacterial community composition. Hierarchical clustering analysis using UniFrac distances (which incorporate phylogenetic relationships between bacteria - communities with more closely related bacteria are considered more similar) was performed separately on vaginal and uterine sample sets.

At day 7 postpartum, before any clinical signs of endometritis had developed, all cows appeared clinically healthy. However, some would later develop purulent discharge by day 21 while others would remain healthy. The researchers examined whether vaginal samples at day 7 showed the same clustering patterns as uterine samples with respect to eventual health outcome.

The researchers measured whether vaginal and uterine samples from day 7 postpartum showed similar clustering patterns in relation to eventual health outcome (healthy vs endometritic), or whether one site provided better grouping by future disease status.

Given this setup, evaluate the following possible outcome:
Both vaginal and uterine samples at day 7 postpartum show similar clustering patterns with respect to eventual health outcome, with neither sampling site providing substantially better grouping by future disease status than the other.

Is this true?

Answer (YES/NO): NO